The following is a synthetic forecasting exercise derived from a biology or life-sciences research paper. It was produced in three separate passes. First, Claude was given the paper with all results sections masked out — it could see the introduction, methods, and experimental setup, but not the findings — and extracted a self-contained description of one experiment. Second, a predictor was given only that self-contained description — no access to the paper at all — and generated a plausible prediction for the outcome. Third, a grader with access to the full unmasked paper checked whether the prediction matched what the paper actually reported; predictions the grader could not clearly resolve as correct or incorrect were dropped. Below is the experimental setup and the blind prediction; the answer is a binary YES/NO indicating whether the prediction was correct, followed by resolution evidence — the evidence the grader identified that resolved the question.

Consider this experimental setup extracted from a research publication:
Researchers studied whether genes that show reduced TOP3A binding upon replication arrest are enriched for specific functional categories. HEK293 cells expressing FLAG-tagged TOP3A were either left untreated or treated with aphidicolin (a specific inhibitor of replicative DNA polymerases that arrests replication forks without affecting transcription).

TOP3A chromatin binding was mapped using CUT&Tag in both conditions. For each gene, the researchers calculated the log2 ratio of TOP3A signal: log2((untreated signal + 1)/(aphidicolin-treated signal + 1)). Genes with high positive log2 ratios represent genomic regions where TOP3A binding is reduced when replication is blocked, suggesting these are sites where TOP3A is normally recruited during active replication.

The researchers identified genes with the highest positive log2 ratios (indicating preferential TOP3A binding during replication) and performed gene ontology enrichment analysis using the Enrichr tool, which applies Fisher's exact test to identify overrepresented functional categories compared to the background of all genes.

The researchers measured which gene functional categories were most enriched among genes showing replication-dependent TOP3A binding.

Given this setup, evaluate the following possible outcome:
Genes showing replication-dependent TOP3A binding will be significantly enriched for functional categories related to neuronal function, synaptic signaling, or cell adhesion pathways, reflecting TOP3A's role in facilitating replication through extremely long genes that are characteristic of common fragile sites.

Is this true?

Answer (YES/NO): NO